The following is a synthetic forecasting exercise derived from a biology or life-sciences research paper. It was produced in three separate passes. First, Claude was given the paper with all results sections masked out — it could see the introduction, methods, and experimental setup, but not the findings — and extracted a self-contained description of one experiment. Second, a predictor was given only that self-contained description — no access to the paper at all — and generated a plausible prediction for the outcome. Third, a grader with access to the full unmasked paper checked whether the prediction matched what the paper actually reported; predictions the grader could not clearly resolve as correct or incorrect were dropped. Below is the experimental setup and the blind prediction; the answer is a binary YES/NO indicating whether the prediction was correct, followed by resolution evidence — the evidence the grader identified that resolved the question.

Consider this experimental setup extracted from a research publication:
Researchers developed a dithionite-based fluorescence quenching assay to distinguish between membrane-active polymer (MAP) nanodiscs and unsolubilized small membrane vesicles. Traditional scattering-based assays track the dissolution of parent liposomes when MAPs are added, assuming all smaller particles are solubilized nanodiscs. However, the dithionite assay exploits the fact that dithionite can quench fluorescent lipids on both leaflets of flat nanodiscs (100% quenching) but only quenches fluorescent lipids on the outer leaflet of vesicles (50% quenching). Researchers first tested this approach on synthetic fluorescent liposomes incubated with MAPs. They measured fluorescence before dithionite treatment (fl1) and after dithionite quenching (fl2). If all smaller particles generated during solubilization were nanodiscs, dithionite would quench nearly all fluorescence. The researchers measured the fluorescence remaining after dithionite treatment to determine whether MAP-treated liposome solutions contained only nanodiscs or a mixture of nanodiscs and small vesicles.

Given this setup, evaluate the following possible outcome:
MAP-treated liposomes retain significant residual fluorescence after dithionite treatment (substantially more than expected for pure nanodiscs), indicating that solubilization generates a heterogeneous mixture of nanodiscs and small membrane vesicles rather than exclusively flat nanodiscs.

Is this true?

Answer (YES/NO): YES